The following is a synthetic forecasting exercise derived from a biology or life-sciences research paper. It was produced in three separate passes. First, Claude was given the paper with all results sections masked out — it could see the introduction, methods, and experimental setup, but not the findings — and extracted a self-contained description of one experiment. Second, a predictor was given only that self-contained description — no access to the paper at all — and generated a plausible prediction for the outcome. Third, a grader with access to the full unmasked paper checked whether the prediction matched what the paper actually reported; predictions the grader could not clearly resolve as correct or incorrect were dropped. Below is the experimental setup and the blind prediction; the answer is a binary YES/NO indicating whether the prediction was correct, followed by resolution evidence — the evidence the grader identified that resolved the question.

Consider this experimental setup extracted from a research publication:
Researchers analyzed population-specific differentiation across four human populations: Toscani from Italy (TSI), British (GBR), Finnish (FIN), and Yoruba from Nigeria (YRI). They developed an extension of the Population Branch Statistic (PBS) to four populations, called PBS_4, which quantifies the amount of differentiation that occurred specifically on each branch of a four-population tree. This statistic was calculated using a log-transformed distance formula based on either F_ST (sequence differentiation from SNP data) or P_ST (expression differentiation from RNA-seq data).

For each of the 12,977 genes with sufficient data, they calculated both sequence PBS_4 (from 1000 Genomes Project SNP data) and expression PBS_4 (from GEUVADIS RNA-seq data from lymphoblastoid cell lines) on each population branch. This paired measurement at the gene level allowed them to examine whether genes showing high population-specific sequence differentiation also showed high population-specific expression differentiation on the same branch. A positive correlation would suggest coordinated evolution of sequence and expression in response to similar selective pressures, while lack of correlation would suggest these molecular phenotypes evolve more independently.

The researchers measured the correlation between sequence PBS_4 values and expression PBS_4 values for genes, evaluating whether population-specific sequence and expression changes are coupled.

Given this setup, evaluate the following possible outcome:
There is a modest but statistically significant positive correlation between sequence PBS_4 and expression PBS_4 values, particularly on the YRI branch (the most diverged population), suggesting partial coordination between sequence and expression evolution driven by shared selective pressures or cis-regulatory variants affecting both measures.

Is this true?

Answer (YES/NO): NO